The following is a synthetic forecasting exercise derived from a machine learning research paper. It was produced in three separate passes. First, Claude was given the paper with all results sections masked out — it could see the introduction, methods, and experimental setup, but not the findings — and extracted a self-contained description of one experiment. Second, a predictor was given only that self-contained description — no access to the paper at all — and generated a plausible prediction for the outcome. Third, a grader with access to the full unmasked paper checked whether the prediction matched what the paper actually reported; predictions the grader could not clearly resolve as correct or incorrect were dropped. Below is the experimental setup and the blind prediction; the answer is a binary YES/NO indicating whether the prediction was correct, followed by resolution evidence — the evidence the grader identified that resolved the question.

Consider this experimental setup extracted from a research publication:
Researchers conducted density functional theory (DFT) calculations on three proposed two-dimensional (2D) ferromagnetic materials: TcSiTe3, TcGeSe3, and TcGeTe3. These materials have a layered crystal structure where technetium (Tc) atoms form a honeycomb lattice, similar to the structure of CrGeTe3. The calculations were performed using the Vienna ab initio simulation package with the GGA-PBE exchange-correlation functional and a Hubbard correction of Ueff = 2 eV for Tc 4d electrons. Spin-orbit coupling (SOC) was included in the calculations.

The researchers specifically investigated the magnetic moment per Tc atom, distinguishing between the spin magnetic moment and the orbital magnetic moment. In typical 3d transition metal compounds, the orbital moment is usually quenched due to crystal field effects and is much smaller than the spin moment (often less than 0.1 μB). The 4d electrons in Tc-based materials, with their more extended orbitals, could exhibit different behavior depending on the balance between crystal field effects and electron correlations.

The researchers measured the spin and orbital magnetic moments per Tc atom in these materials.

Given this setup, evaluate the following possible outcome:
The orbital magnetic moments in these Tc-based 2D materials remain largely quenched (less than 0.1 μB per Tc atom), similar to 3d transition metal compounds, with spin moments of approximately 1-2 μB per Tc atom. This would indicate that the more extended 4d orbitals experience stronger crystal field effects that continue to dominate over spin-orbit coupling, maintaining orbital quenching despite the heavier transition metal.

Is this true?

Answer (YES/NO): NO